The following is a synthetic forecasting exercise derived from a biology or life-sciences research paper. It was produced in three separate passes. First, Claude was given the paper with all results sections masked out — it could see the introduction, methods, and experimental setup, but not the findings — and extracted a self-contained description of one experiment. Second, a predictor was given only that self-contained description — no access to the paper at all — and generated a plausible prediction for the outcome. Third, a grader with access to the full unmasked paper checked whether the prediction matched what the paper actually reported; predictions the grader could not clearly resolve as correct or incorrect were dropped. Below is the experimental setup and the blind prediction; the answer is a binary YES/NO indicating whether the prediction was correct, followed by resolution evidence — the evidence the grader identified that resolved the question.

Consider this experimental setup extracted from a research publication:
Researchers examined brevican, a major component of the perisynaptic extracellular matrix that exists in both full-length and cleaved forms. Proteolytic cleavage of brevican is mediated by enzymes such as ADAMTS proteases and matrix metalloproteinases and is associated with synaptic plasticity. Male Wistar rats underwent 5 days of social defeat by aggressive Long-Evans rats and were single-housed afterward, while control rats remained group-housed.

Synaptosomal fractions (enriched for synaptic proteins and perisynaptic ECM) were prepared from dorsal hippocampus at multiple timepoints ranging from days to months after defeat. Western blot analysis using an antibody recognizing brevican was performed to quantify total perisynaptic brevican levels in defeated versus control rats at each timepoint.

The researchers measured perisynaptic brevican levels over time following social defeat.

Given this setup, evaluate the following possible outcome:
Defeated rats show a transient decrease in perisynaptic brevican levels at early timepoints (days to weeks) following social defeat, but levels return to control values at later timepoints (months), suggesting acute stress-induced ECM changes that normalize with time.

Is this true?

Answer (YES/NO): NO